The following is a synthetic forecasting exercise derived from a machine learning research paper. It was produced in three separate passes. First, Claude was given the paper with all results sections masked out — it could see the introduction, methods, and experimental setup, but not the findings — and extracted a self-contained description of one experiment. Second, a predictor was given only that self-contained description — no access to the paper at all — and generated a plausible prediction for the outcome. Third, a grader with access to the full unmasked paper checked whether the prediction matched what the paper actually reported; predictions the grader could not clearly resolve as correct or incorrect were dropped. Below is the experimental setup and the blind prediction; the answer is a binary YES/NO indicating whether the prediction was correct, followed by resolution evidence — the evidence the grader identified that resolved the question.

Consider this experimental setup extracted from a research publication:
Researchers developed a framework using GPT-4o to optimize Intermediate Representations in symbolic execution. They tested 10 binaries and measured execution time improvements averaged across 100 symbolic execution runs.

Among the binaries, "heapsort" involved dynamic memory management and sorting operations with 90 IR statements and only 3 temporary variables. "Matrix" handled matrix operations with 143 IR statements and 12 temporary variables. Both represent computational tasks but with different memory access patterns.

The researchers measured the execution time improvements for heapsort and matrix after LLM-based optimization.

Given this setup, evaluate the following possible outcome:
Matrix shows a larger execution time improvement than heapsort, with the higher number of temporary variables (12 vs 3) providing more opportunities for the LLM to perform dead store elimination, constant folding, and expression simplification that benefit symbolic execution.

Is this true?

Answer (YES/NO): NO